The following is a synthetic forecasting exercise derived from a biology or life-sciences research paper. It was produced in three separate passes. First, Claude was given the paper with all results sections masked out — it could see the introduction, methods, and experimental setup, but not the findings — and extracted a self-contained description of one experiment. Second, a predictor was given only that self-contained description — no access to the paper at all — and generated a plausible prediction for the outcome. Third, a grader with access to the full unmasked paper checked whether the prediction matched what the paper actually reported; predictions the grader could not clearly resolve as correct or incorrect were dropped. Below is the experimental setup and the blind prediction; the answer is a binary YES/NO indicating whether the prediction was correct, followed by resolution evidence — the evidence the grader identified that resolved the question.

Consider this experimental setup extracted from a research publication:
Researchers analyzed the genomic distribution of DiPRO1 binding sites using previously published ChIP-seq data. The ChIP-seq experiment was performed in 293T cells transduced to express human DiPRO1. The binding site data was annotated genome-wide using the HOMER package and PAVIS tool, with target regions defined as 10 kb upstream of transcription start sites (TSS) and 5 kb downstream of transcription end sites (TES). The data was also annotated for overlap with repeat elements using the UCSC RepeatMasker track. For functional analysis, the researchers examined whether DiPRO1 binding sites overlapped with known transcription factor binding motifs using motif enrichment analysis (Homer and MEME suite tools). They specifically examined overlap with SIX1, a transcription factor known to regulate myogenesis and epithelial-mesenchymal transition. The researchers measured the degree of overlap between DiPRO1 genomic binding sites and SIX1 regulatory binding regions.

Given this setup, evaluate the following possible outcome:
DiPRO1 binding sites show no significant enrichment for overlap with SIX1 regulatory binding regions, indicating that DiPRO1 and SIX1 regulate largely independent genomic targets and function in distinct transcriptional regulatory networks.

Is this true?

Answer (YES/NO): NO